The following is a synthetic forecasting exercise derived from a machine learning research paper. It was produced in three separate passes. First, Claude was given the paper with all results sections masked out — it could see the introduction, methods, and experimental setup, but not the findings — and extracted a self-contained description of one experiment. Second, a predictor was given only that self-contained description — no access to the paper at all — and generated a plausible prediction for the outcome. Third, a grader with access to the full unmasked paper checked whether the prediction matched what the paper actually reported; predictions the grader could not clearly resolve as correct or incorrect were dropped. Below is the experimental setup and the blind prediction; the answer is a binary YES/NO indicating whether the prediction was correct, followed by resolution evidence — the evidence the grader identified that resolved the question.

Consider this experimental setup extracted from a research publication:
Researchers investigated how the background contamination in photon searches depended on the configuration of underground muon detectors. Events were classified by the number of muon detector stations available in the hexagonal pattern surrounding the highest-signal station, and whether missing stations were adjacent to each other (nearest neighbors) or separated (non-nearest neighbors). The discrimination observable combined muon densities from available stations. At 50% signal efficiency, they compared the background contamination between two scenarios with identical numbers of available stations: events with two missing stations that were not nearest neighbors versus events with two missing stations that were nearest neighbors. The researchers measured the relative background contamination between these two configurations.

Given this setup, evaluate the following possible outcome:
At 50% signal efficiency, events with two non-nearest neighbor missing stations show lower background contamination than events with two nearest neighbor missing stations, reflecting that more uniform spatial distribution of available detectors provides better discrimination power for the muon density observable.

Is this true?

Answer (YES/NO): YES